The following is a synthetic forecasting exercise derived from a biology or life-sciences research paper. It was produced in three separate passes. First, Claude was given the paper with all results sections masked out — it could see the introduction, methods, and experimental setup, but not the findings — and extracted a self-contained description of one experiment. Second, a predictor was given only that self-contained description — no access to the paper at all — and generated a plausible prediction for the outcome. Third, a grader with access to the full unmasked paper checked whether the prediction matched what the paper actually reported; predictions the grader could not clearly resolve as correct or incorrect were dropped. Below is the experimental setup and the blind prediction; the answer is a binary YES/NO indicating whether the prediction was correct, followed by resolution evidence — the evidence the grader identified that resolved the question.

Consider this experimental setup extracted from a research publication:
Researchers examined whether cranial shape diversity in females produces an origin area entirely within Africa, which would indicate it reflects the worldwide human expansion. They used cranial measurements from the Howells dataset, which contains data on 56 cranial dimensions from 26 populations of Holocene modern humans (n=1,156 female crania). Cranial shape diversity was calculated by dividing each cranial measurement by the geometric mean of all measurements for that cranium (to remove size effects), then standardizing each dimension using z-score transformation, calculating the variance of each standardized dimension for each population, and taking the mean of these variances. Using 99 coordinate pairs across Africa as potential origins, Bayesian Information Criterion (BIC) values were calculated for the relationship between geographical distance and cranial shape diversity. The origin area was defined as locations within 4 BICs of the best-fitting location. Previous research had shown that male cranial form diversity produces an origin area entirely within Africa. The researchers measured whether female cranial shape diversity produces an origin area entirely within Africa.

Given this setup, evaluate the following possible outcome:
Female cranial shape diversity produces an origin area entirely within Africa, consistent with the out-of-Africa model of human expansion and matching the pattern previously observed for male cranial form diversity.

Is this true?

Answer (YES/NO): YES